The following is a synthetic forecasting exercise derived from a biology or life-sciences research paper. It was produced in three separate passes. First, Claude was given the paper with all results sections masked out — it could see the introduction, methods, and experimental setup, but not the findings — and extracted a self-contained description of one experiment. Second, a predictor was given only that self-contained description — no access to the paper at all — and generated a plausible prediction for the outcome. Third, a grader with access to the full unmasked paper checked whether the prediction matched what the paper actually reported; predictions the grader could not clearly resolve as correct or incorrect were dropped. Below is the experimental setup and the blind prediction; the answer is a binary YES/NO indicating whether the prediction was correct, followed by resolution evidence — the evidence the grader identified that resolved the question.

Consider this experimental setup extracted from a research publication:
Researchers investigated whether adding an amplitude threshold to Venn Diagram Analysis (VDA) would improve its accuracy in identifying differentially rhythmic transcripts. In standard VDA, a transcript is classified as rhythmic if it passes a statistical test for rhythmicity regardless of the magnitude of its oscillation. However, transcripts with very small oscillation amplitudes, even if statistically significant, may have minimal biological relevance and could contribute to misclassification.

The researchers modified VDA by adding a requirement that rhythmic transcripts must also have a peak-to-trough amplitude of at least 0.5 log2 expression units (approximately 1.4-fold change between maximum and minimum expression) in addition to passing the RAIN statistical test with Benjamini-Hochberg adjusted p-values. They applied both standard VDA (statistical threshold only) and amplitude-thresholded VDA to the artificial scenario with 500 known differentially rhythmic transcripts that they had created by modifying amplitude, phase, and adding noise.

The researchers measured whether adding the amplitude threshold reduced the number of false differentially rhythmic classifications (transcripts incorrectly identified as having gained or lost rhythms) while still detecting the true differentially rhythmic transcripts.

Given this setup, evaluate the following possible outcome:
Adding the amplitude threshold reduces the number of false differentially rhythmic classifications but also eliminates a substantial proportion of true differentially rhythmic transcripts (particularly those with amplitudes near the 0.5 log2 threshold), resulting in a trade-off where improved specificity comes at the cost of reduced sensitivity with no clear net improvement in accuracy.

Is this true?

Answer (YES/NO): YES